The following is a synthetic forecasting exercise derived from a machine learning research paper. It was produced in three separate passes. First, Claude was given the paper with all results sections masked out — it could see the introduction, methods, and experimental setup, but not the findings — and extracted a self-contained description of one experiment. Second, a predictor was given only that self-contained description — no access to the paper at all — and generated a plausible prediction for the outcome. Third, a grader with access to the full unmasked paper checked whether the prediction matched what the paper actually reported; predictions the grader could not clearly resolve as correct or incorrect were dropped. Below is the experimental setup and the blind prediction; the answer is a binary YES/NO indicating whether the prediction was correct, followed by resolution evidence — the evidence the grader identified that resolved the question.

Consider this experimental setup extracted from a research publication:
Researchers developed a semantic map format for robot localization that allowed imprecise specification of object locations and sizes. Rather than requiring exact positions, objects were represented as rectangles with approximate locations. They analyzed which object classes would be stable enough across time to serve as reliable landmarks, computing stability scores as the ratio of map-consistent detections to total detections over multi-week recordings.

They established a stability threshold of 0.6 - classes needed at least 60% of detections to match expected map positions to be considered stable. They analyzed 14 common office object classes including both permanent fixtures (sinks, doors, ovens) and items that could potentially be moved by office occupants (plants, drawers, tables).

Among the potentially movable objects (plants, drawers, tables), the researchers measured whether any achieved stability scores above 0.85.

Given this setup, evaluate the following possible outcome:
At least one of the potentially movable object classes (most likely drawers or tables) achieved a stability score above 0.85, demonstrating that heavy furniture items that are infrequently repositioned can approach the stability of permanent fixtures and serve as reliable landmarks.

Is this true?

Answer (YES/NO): YES